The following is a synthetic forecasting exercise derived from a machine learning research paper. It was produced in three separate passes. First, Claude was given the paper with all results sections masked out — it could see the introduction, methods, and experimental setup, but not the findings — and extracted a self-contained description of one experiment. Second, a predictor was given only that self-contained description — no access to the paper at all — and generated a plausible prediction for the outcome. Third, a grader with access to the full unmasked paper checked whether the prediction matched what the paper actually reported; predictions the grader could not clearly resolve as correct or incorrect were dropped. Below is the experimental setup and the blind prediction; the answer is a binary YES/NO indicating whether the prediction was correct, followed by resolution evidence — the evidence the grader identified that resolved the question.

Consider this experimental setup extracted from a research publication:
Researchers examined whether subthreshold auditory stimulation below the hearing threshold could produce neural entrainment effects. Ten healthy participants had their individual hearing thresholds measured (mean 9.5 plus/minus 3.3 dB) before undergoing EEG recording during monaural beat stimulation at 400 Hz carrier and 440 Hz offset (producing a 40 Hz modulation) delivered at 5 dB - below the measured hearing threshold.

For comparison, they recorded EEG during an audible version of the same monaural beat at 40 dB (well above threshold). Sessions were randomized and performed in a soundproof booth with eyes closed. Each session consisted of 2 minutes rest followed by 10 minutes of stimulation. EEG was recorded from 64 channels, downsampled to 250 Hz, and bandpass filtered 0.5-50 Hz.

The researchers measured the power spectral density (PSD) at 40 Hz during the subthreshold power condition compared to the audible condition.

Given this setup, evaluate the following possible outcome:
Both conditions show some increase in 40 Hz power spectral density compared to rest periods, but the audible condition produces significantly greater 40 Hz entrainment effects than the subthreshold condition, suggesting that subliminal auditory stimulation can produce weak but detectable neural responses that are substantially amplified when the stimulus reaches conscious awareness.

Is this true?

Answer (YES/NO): NO